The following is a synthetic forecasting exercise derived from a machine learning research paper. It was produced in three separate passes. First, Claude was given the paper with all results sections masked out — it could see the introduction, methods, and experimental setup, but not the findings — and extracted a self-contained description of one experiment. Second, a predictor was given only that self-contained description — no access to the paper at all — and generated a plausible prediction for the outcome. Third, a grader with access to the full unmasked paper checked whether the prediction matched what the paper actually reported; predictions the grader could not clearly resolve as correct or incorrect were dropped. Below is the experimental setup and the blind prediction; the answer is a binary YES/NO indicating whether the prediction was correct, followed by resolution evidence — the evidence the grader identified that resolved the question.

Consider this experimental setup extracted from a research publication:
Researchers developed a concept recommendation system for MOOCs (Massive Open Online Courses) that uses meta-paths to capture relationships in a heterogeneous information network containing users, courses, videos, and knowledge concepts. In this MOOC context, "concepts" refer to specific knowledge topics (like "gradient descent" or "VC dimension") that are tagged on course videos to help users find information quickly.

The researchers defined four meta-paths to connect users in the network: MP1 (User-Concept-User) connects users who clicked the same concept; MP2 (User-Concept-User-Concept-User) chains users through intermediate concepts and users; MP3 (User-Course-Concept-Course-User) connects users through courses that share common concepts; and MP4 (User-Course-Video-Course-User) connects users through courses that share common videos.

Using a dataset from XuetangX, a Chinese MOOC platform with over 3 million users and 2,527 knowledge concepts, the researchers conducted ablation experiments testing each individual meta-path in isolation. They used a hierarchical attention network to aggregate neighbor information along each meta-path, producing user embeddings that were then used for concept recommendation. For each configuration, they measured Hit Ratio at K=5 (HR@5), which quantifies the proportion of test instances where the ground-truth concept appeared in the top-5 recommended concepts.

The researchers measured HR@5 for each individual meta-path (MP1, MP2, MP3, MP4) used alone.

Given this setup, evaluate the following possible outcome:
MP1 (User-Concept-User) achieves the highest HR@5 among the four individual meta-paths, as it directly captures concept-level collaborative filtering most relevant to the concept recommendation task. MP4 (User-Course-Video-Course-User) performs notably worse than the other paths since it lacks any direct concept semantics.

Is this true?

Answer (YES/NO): NO